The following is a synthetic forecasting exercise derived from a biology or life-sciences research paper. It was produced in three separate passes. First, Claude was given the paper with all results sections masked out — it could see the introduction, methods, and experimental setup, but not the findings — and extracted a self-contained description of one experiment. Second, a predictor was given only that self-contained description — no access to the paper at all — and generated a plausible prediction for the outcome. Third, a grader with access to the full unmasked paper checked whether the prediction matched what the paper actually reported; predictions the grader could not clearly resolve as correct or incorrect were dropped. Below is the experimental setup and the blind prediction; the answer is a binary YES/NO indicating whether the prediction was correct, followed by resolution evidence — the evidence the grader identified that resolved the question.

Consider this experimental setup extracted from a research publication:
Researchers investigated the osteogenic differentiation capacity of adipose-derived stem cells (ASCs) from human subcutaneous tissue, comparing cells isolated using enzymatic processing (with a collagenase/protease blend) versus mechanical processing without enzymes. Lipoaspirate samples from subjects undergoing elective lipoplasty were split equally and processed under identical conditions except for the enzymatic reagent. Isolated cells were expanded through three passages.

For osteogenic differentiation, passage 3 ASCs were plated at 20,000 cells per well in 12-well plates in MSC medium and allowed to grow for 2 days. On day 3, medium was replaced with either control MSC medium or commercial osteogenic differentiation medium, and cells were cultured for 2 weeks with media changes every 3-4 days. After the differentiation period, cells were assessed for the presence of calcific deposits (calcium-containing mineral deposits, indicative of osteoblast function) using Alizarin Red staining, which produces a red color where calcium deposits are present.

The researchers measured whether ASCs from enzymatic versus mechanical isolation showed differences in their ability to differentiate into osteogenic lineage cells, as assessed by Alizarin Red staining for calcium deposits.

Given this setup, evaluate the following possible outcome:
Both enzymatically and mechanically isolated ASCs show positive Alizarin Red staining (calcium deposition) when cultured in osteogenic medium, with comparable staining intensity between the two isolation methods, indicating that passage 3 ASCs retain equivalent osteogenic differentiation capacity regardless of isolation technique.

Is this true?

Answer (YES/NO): YES